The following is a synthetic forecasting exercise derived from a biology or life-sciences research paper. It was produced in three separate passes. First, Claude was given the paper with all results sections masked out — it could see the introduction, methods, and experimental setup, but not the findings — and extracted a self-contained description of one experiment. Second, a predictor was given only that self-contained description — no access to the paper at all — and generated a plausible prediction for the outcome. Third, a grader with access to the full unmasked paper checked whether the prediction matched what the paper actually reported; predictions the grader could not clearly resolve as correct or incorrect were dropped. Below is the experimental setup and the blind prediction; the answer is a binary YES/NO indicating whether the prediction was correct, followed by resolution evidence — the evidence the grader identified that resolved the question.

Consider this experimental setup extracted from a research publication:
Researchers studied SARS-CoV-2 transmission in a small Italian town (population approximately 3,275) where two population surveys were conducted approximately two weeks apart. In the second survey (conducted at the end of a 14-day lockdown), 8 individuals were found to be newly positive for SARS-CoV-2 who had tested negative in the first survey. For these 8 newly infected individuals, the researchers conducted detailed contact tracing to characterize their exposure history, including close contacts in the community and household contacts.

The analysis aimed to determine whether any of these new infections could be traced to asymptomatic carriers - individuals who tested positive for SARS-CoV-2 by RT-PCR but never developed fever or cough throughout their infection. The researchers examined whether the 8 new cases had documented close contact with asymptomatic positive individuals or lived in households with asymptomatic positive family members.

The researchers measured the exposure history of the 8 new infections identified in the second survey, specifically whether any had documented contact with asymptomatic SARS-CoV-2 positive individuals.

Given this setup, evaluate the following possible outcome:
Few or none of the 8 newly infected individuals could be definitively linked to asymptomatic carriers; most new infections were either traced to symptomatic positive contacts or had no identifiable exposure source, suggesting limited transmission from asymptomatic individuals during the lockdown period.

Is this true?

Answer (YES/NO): NO